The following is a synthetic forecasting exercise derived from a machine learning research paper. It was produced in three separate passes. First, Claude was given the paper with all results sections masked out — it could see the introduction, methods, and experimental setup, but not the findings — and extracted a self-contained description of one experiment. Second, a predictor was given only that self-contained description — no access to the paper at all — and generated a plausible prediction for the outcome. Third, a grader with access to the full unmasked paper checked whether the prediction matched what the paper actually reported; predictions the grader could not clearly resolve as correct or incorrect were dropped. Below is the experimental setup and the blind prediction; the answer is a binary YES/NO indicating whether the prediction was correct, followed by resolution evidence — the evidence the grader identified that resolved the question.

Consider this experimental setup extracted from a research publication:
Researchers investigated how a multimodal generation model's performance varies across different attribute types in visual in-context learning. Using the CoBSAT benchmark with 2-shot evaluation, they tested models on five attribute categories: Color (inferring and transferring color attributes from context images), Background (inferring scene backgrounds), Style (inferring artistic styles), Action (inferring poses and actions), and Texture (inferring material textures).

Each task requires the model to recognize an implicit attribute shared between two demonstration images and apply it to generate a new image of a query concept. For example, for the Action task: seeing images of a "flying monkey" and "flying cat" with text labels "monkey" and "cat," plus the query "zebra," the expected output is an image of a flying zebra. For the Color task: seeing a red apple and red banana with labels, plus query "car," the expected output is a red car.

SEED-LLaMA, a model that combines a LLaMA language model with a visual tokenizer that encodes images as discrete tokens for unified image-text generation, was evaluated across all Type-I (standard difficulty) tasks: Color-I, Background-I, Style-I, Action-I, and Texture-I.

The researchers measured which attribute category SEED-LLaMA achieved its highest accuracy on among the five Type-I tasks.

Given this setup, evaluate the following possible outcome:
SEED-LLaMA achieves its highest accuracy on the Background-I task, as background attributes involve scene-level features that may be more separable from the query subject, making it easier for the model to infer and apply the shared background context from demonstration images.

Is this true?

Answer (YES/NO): NO